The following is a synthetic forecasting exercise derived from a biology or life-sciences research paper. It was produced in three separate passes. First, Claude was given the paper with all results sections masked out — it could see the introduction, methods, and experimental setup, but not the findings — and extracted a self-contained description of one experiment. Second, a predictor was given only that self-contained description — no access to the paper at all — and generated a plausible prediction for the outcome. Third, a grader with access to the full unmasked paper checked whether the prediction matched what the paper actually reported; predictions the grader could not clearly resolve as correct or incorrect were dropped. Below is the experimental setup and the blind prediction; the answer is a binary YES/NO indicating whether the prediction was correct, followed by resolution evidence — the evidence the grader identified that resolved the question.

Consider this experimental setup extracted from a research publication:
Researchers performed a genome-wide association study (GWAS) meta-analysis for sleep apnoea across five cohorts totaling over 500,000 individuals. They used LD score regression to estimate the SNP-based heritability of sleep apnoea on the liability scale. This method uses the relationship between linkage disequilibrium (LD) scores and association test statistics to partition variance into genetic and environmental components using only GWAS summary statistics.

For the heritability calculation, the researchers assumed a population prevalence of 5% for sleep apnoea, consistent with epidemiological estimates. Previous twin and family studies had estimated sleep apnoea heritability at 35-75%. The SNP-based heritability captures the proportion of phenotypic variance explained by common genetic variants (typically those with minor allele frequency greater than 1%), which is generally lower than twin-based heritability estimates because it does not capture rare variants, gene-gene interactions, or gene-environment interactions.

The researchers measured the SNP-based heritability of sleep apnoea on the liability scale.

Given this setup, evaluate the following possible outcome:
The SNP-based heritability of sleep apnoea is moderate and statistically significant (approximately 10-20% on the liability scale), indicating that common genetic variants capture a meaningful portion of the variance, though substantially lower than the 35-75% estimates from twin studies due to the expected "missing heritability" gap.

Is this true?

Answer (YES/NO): YES